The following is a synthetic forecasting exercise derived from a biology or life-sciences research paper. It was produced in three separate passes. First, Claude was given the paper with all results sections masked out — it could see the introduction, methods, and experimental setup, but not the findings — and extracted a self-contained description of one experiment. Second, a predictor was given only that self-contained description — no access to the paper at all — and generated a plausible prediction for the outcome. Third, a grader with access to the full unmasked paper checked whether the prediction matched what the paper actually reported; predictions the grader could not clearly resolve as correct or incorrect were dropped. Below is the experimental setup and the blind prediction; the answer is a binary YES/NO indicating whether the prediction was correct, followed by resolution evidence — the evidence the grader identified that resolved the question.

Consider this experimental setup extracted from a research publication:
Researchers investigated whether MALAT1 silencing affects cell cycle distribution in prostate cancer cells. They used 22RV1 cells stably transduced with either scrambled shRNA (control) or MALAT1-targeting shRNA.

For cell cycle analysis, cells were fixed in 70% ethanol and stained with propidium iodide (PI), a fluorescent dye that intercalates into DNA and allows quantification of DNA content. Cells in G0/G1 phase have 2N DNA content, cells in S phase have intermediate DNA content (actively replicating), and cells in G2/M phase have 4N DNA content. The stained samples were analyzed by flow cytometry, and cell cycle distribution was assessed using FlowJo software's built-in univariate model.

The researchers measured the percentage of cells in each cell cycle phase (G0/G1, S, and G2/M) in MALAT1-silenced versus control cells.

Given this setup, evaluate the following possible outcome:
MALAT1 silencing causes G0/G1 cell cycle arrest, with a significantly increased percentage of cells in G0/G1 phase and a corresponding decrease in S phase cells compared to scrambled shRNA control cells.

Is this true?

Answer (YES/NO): YES